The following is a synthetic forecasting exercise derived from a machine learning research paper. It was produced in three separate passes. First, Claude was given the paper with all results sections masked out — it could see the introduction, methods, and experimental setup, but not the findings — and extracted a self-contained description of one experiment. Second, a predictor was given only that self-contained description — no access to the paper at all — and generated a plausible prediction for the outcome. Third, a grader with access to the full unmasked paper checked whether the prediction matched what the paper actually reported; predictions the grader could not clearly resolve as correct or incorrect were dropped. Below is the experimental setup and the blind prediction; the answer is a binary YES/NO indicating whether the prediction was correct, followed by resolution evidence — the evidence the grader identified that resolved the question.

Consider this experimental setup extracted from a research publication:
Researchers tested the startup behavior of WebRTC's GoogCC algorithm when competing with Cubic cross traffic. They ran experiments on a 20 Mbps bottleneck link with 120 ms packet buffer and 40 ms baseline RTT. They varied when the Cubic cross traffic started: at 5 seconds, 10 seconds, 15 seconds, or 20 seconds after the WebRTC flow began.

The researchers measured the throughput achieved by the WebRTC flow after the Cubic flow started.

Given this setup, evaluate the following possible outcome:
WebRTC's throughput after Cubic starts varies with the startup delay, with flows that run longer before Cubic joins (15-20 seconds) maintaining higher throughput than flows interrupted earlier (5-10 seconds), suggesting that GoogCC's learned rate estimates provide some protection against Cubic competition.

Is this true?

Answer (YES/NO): NO